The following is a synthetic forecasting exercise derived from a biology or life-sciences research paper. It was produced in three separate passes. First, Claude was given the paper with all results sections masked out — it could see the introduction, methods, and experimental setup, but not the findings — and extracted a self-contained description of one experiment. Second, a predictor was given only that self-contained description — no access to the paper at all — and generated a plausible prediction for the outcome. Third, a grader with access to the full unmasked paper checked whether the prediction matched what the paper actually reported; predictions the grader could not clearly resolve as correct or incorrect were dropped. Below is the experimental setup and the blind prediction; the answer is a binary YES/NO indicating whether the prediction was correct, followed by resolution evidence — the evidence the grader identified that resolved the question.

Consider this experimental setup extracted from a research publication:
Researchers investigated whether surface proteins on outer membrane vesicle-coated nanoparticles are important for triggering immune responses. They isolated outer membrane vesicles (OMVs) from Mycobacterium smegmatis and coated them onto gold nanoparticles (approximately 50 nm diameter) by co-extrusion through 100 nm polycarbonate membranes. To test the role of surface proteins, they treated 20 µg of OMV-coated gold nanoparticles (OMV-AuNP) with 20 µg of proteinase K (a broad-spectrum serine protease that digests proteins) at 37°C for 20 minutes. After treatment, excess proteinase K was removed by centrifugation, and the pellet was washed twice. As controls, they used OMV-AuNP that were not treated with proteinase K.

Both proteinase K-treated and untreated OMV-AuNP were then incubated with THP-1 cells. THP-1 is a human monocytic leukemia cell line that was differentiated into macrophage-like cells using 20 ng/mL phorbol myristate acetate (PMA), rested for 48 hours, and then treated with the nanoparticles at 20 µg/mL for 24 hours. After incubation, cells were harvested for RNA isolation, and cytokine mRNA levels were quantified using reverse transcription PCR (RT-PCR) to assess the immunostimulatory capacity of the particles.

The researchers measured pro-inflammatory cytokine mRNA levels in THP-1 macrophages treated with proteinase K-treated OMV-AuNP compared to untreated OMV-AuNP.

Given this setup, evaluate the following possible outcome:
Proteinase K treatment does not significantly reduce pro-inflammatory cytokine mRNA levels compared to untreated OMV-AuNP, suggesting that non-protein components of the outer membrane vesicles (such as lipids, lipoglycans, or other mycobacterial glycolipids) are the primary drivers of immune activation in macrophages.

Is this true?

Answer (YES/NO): NO